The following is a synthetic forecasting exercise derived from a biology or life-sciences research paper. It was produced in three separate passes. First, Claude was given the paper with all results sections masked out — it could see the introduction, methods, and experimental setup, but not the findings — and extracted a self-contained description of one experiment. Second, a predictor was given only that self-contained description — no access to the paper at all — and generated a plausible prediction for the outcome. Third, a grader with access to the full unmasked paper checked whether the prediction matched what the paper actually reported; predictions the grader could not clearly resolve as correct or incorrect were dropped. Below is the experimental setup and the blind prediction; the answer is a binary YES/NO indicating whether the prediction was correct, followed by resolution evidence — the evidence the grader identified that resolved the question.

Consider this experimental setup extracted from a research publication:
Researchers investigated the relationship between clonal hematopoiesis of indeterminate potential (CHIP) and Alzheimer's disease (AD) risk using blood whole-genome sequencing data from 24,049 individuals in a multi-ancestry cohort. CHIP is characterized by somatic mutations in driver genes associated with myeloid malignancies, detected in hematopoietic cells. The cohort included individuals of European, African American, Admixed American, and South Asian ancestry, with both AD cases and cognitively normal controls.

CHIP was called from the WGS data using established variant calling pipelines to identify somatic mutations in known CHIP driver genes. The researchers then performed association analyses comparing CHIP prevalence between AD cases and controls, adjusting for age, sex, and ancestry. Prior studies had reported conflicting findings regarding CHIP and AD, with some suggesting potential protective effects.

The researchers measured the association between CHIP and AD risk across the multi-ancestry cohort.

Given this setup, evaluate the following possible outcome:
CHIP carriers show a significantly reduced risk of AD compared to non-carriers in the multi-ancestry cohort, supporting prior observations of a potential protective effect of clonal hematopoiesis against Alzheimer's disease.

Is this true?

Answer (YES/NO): NO